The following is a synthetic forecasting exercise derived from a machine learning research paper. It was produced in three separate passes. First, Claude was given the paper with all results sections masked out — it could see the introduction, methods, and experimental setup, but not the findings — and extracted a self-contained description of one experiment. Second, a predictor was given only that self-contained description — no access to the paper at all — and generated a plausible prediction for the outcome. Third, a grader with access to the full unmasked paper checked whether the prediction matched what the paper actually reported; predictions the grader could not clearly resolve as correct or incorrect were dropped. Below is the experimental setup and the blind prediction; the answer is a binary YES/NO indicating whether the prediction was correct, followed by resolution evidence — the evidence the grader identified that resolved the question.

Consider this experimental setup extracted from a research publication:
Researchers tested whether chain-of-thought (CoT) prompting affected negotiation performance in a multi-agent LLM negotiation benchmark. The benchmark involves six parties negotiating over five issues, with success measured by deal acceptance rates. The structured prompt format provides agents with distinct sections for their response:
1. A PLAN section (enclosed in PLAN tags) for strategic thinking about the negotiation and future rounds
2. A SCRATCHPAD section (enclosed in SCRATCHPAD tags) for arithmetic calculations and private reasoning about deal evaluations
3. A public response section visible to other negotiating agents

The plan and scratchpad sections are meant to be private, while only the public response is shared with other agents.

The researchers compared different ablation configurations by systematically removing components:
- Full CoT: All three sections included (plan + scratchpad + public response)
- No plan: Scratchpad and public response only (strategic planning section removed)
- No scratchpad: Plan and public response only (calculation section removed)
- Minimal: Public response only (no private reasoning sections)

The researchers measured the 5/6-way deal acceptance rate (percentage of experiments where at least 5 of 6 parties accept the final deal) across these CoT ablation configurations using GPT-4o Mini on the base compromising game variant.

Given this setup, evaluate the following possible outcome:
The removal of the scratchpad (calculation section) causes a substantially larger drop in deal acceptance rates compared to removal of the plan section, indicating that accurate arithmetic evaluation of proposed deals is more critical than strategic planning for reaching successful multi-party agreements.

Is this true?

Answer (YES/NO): NO